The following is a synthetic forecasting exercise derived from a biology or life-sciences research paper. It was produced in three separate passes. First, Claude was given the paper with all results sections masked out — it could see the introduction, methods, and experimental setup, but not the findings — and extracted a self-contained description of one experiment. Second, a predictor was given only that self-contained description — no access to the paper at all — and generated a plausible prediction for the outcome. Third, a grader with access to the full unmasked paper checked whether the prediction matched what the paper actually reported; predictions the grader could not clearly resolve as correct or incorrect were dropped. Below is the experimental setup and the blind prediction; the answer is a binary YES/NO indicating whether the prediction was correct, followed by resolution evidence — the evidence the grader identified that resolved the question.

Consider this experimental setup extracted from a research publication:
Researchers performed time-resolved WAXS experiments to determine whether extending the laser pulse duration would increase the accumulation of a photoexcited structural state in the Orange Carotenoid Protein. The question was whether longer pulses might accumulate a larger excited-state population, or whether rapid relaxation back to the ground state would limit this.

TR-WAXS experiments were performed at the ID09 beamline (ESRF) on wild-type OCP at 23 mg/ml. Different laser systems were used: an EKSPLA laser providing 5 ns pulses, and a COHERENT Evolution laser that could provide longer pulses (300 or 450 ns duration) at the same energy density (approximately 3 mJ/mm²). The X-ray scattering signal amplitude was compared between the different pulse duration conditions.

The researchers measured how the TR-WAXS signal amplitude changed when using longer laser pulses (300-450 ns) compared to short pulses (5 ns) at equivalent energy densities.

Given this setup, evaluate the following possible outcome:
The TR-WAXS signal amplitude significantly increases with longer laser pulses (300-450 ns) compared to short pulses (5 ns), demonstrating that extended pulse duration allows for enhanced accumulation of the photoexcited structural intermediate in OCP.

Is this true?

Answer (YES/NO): NO